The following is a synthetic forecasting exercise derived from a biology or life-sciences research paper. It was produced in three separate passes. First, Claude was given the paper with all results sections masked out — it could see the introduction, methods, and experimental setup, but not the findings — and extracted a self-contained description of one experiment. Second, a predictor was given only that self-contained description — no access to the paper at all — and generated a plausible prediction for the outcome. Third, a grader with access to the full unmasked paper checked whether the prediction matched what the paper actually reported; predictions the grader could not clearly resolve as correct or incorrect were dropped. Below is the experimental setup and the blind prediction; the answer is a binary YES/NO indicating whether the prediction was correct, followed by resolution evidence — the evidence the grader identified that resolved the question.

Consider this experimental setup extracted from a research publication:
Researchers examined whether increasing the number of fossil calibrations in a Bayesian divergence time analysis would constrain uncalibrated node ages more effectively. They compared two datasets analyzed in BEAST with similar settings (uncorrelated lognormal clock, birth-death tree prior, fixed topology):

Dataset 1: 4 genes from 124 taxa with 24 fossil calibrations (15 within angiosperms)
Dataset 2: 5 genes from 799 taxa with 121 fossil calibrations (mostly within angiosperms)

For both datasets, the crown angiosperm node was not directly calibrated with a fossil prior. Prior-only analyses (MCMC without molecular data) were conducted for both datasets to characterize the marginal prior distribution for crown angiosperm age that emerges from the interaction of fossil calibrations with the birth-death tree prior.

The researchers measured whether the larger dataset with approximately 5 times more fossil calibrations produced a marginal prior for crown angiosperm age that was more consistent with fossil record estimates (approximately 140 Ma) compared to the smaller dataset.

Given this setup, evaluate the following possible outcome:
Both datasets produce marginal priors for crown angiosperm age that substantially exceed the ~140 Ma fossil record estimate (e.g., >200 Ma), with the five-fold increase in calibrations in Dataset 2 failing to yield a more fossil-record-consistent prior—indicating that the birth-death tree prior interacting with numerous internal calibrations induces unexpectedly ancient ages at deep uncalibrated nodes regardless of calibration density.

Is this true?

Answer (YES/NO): YES